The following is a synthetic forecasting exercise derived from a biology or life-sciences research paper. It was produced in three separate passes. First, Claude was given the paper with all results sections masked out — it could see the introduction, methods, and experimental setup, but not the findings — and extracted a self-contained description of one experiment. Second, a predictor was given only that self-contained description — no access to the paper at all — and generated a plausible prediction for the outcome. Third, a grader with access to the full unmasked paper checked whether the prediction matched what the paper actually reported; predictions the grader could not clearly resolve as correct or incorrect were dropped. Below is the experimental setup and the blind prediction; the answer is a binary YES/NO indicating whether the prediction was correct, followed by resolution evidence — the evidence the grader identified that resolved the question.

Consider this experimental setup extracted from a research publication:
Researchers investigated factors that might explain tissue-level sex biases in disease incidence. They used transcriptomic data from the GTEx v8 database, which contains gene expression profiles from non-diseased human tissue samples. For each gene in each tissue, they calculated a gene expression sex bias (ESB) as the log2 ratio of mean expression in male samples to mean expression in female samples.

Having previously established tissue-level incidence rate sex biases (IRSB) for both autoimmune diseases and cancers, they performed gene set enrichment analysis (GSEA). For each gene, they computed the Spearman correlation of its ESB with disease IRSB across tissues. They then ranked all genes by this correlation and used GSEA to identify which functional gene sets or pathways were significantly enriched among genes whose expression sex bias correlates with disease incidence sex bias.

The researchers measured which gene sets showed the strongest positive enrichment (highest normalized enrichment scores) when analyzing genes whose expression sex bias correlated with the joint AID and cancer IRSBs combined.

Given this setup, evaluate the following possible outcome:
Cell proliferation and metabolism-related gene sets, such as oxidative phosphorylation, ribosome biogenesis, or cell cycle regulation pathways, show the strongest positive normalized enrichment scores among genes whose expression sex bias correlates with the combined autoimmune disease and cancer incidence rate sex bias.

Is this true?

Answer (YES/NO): NO